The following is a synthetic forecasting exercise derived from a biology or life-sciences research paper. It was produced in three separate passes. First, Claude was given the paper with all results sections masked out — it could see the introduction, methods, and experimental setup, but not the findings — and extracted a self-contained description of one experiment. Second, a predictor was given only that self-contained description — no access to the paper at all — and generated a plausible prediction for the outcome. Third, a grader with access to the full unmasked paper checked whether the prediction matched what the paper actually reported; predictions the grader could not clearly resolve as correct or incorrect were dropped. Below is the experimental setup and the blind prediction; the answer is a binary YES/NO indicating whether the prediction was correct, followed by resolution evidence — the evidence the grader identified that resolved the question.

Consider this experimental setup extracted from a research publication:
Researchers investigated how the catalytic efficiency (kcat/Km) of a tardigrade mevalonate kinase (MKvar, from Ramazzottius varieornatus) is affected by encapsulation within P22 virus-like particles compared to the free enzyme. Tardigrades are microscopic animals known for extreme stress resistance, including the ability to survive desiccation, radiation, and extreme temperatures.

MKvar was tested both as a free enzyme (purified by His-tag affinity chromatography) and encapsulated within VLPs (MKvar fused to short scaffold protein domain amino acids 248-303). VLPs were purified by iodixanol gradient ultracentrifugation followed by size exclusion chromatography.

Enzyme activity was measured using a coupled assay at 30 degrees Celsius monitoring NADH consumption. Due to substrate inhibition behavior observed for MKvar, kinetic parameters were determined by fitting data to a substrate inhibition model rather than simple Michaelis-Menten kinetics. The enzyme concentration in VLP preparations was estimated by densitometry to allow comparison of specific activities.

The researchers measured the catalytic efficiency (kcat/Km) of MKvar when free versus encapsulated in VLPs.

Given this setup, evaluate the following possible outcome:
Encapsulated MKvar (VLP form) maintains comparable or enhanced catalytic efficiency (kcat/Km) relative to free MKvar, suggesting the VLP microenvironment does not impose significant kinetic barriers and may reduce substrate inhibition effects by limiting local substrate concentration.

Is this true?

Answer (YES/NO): NO